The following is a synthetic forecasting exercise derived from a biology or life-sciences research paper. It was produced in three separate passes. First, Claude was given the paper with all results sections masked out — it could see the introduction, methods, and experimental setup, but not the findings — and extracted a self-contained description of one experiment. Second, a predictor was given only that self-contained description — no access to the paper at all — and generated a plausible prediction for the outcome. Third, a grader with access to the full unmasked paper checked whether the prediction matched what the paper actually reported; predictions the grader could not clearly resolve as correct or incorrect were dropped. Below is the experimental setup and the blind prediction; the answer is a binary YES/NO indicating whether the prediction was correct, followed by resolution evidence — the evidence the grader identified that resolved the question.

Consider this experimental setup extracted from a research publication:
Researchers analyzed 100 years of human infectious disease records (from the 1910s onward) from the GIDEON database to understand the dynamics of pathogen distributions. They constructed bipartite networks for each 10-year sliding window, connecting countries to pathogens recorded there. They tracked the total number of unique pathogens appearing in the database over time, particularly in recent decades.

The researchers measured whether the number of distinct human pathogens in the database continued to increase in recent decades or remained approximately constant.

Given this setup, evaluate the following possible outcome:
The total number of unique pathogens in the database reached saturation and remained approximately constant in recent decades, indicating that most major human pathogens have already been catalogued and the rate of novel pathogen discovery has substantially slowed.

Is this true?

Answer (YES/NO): YES